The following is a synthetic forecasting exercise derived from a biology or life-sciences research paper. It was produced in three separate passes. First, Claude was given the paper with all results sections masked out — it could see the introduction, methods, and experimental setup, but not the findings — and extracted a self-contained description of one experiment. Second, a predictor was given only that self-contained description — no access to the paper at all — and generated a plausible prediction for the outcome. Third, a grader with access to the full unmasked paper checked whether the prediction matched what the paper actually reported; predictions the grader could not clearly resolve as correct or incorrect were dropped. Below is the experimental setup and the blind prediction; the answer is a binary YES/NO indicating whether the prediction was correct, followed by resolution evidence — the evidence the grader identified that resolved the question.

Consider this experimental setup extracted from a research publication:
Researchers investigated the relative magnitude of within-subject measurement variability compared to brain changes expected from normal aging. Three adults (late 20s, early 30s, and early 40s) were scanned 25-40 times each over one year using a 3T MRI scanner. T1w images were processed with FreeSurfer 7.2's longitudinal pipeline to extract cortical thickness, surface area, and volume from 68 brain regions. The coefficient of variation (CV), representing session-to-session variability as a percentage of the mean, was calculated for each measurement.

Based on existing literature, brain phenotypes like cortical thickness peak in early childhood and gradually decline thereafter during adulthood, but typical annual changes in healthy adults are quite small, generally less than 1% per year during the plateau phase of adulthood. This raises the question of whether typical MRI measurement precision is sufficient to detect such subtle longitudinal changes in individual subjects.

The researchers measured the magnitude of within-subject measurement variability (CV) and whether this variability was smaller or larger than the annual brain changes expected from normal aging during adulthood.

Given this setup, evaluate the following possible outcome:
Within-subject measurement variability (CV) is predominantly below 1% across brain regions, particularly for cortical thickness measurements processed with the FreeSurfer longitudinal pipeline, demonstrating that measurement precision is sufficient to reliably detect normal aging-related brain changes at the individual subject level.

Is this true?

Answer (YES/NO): NO